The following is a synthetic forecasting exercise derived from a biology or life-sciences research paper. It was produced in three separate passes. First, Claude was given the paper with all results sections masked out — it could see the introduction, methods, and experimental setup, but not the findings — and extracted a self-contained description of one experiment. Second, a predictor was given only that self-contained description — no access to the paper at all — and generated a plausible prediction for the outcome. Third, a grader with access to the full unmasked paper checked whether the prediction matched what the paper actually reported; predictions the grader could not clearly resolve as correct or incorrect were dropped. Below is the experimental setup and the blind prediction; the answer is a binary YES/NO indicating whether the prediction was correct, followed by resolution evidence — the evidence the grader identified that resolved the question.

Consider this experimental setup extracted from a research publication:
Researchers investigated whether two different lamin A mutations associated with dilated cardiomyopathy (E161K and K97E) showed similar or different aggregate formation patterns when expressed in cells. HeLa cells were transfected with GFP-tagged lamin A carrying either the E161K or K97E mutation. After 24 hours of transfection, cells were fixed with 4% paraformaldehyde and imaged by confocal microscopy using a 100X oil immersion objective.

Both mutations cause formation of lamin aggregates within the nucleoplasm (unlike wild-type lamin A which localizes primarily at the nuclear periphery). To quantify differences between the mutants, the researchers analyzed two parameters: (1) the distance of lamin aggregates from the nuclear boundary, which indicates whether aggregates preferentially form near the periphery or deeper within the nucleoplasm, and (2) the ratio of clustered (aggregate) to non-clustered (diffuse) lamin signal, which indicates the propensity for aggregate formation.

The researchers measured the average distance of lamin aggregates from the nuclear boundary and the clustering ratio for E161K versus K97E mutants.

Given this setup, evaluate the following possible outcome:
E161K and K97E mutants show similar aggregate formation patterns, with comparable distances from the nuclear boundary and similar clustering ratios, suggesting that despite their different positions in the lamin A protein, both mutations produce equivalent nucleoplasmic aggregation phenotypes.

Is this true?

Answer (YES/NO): NO